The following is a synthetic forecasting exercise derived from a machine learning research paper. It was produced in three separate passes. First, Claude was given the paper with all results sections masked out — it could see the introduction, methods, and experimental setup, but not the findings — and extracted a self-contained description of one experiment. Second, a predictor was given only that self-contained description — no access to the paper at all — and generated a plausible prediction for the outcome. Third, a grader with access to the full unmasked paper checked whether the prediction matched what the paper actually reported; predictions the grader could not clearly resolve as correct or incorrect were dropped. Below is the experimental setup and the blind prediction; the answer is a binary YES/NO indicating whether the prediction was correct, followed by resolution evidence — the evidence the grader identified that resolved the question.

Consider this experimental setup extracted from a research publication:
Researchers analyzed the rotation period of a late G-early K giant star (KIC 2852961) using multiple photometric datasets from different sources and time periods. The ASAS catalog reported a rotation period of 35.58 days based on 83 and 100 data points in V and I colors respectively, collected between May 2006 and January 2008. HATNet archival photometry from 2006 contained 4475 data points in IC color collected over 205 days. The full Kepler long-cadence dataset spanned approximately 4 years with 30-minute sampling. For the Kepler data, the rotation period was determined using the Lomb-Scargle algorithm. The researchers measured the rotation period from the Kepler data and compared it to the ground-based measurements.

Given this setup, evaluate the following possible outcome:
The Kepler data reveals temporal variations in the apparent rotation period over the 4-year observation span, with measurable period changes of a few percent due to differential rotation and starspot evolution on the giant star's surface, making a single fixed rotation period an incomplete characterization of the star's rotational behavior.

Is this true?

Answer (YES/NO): NO